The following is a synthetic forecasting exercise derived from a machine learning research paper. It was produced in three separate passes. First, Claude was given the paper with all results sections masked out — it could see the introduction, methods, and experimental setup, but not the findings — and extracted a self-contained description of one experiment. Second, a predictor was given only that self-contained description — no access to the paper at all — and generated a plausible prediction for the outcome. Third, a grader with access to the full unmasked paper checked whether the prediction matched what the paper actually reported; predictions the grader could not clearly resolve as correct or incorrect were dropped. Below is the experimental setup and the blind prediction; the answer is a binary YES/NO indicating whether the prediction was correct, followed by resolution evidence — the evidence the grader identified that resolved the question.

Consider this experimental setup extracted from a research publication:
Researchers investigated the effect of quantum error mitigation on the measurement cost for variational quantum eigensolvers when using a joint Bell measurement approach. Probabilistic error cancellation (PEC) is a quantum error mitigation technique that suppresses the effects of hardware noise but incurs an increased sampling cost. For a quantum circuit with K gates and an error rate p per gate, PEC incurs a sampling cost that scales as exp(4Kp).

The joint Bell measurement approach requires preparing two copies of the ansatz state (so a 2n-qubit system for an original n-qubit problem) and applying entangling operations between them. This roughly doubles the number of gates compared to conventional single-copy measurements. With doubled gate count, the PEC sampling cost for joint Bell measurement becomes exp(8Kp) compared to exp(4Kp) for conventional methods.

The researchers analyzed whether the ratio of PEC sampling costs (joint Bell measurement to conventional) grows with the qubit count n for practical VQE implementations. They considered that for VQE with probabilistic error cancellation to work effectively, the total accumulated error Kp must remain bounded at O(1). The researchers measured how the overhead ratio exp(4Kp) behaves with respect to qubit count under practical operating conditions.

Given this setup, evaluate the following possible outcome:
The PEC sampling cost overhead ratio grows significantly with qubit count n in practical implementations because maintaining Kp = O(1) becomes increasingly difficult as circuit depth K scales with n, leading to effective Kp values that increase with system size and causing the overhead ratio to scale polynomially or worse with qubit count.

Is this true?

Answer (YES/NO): NO